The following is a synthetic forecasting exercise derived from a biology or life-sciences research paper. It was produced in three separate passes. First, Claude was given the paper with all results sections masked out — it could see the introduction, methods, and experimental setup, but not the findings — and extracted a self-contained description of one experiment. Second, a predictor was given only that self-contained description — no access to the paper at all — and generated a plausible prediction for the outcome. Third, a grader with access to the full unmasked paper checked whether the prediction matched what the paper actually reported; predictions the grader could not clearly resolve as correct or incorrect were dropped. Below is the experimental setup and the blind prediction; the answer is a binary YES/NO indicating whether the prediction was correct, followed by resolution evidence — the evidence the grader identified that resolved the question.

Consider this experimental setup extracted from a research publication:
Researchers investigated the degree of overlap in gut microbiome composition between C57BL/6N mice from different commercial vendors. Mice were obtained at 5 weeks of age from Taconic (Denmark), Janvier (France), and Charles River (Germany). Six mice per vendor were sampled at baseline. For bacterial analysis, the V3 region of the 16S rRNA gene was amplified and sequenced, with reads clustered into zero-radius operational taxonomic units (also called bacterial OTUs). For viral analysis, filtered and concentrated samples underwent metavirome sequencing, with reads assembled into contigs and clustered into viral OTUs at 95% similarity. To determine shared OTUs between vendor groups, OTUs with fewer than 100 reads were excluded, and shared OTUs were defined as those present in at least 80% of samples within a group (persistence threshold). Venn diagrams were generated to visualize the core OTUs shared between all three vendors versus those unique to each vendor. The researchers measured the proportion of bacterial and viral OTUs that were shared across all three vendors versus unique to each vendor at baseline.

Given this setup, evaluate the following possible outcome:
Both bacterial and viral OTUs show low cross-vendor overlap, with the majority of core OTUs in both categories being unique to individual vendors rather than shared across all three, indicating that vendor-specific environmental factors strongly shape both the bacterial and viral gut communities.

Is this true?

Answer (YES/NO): NO